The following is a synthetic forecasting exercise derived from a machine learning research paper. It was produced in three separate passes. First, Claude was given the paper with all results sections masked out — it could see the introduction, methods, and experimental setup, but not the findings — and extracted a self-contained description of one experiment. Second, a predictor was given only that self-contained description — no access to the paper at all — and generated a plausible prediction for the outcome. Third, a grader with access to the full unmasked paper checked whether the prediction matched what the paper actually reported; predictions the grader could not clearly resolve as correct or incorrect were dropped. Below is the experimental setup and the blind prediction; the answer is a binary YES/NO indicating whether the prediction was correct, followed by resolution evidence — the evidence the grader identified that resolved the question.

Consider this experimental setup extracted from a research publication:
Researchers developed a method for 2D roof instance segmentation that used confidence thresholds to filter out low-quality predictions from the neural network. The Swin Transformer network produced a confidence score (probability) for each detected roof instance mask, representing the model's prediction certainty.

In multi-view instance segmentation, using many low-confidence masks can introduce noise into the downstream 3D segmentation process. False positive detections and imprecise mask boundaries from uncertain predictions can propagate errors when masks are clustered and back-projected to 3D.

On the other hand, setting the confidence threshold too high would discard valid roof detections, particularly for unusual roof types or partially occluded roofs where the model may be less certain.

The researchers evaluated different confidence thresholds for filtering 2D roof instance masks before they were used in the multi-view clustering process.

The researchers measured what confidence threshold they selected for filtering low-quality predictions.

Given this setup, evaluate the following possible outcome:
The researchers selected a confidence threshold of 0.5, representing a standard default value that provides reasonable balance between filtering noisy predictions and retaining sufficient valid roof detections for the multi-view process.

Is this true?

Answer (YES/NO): NO